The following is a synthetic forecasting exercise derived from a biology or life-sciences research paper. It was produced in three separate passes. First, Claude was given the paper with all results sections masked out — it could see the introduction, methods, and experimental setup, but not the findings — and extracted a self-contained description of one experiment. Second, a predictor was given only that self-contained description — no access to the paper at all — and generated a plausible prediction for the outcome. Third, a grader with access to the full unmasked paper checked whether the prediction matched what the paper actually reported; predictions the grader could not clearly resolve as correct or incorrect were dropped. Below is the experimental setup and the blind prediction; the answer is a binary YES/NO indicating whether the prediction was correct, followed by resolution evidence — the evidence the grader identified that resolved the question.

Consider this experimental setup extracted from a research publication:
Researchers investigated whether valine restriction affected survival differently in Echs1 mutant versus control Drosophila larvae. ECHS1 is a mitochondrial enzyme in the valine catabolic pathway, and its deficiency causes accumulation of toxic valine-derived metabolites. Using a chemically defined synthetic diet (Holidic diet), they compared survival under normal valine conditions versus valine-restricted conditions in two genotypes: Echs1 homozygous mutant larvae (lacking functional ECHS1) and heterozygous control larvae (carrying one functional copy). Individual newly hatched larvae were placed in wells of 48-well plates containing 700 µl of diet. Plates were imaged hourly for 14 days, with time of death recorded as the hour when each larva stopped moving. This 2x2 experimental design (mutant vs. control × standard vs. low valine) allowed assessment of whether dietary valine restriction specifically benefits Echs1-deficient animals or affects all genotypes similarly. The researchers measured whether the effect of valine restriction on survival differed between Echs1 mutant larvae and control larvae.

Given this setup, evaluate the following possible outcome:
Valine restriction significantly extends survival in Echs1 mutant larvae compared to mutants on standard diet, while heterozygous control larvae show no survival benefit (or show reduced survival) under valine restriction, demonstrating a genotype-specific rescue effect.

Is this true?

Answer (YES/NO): YES